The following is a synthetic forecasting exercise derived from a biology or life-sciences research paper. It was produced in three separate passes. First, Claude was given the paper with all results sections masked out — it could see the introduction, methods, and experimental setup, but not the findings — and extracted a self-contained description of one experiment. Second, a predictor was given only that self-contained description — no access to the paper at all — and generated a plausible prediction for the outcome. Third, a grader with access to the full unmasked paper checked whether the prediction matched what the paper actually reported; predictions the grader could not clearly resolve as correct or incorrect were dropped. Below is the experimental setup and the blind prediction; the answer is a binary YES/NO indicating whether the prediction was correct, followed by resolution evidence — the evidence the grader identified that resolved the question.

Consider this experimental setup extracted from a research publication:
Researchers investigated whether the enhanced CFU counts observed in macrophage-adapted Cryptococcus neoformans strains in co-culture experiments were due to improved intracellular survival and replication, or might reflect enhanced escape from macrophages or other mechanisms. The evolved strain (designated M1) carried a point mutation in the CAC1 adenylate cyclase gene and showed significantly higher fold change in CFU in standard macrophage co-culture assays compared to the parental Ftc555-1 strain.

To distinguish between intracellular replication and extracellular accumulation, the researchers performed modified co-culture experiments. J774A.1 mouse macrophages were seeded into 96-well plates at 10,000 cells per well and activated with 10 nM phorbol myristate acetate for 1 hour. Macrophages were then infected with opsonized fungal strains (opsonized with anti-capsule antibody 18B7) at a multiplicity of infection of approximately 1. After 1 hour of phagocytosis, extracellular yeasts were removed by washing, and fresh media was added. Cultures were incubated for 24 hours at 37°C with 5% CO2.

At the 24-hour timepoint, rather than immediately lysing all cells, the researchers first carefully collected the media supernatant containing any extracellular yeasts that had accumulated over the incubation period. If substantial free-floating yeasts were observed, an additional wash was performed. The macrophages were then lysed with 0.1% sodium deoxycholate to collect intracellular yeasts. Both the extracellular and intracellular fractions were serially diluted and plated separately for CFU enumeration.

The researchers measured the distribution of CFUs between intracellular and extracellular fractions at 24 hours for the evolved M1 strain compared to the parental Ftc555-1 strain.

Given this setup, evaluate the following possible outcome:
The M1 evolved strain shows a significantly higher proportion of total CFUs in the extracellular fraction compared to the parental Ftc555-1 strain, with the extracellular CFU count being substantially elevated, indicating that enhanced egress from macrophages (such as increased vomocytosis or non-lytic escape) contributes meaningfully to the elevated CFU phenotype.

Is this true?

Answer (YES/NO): NO